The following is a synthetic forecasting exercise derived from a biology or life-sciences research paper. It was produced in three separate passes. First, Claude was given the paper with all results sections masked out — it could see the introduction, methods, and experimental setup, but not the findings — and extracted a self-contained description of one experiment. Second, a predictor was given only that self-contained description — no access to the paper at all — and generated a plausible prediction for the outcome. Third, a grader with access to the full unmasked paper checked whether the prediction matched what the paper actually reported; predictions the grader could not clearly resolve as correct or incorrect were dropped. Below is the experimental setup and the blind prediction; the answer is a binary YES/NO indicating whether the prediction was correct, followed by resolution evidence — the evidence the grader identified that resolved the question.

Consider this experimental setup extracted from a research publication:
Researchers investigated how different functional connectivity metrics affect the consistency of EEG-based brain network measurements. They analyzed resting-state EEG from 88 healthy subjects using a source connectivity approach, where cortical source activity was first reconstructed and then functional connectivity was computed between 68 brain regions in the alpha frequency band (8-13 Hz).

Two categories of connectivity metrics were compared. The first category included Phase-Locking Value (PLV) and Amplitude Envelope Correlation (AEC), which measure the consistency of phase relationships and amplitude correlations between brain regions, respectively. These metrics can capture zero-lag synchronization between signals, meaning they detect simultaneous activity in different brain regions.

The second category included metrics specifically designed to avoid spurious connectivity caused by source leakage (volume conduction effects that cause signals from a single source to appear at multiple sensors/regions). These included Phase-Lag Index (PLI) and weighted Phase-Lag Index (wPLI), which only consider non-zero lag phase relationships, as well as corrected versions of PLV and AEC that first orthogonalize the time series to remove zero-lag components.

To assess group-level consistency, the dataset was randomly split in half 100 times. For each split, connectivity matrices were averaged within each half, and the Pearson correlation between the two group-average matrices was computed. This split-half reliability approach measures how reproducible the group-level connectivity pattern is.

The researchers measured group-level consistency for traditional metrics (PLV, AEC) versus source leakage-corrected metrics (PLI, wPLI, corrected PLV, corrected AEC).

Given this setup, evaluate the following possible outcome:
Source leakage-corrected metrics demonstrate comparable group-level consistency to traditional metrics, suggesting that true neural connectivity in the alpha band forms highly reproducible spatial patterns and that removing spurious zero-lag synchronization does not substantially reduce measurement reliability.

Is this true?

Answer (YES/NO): NO